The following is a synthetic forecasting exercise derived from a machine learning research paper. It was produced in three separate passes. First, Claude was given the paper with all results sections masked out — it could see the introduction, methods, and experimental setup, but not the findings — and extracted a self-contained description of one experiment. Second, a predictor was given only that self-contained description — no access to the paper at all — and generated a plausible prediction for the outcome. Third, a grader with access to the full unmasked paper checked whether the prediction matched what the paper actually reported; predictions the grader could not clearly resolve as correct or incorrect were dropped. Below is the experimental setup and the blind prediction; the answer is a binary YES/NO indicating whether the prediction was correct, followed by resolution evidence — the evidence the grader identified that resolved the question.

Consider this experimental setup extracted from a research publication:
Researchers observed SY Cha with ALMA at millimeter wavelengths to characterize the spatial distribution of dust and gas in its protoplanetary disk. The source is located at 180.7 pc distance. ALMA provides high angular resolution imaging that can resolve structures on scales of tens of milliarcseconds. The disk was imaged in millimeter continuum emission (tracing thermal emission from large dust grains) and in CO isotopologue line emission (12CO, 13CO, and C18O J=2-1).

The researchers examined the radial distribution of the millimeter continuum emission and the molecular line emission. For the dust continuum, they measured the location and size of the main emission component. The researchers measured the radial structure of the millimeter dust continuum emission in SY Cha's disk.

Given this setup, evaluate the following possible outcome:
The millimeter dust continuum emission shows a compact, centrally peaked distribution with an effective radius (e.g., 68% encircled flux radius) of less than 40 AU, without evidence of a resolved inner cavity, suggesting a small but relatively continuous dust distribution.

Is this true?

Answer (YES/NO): NO